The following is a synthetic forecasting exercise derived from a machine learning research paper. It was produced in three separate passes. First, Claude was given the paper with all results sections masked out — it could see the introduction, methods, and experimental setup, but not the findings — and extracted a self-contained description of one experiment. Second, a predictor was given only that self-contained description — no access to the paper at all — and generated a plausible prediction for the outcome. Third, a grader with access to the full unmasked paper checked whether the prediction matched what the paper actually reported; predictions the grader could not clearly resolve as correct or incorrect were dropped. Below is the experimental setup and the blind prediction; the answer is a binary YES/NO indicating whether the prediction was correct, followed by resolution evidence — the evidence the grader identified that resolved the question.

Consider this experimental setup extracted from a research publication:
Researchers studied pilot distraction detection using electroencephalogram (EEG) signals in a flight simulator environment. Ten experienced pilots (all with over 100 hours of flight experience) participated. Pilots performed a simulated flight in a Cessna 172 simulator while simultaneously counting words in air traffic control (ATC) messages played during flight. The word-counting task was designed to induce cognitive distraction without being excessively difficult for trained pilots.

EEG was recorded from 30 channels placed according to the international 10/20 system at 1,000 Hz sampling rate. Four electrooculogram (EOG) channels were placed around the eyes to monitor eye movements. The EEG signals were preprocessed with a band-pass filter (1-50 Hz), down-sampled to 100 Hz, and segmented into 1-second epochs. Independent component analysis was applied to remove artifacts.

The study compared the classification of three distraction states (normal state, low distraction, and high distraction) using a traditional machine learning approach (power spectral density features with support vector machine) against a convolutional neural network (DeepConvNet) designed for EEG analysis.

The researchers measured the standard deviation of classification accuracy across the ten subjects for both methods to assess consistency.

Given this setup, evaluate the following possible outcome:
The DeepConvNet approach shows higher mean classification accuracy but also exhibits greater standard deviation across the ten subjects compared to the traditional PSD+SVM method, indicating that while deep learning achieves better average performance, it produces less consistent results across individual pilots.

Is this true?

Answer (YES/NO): NO